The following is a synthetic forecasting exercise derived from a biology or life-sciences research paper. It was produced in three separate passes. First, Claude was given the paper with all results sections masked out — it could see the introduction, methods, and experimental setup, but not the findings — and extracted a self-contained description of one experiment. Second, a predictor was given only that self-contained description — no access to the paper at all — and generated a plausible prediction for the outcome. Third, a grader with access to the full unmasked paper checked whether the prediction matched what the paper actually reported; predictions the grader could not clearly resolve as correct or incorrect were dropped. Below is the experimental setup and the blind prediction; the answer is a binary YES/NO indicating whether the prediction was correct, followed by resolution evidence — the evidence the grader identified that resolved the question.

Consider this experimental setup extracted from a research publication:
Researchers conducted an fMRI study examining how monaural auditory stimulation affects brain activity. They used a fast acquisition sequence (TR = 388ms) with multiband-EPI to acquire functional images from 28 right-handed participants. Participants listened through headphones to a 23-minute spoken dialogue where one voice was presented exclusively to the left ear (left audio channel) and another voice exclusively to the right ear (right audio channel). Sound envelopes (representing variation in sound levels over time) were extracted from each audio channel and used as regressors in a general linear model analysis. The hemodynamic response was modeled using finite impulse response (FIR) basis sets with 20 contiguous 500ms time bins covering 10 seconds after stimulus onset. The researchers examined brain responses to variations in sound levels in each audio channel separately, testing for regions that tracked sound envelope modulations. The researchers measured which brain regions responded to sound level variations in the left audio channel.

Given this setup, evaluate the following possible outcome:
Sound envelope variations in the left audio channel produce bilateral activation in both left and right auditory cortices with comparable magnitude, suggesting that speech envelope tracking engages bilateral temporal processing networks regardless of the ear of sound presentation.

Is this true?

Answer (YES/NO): NO